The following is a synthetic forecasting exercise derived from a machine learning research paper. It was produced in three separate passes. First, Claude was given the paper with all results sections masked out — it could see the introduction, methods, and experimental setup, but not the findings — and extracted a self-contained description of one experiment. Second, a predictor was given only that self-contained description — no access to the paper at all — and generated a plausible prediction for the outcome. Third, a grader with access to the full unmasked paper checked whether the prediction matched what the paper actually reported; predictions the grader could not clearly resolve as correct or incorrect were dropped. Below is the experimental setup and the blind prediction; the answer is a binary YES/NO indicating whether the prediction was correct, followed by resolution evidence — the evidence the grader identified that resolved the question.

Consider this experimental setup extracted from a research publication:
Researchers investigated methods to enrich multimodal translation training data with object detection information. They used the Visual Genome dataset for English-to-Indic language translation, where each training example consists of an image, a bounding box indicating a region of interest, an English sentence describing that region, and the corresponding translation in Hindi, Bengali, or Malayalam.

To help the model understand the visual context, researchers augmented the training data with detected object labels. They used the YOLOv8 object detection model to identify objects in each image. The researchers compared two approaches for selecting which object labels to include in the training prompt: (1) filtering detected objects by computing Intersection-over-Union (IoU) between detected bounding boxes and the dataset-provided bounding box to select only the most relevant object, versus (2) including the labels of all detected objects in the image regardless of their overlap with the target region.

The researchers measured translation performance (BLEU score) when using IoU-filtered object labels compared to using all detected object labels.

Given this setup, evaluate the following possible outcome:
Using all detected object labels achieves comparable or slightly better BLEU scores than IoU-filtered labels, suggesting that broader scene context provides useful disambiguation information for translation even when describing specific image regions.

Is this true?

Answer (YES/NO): YES